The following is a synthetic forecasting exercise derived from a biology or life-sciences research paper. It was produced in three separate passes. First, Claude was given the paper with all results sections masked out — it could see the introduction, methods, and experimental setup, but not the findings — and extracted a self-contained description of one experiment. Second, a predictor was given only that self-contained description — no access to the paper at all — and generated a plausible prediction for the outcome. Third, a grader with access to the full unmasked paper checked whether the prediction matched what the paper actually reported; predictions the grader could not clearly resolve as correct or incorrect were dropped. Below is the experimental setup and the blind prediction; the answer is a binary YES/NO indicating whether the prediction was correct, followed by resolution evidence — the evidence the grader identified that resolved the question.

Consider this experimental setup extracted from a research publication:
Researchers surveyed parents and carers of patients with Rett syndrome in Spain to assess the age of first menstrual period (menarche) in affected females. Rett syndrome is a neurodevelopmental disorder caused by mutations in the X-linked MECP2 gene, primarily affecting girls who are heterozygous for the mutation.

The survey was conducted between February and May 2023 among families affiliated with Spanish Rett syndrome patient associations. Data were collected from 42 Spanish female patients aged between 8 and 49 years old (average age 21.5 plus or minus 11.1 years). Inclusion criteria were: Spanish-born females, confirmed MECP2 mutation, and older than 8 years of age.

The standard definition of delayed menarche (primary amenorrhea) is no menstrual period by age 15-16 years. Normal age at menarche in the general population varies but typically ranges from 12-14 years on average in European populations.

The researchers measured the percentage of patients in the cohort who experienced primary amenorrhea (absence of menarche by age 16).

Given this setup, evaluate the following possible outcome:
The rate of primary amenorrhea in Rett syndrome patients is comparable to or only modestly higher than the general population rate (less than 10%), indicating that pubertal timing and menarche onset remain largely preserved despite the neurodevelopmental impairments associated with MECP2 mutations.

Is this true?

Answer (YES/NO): NO